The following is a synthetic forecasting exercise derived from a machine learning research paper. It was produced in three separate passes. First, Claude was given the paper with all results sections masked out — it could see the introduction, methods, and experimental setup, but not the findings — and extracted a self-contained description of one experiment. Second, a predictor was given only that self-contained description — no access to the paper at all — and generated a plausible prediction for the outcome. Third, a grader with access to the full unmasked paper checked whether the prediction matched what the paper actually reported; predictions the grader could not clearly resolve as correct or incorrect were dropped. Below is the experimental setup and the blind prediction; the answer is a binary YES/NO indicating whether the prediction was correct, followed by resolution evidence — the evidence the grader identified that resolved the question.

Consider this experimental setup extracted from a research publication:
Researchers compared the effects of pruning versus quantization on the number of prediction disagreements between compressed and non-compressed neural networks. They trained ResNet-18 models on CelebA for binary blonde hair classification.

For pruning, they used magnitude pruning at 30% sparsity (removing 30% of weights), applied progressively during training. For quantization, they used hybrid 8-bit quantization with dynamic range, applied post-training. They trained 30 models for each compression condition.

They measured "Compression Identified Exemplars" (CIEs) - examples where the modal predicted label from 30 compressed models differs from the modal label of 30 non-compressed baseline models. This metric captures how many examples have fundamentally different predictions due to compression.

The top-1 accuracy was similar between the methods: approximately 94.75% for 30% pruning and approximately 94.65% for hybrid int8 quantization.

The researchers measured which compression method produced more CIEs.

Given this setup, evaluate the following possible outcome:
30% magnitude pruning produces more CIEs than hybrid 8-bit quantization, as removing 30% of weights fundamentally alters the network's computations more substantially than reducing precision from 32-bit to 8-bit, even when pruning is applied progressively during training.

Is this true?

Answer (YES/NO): YES